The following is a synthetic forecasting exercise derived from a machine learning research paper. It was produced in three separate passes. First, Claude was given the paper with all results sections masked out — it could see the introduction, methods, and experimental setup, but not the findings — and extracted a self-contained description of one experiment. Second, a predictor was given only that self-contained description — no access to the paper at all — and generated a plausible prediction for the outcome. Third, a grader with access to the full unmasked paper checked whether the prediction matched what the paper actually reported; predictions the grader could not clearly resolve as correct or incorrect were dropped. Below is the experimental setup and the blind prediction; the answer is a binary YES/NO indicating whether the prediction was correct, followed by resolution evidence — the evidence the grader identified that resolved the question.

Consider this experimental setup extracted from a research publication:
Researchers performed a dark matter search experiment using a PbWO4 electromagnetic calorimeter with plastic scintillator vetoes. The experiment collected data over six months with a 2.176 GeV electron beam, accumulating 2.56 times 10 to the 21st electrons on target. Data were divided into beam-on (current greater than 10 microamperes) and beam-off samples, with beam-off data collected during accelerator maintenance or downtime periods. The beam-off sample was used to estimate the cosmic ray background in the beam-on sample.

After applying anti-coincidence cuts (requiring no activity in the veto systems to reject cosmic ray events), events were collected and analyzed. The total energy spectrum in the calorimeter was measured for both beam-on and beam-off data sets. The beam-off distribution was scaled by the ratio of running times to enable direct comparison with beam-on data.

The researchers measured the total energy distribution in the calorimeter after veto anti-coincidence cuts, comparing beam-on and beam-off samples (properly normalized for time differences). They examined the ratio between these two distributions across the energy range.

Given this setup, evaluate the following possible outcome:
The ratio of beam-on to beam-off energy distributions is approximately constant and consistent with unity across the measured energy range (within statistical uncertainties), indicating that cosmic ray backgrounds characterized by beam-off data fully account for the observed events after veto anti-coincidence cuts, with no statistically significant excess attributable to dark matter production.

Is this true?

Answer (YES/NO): YES